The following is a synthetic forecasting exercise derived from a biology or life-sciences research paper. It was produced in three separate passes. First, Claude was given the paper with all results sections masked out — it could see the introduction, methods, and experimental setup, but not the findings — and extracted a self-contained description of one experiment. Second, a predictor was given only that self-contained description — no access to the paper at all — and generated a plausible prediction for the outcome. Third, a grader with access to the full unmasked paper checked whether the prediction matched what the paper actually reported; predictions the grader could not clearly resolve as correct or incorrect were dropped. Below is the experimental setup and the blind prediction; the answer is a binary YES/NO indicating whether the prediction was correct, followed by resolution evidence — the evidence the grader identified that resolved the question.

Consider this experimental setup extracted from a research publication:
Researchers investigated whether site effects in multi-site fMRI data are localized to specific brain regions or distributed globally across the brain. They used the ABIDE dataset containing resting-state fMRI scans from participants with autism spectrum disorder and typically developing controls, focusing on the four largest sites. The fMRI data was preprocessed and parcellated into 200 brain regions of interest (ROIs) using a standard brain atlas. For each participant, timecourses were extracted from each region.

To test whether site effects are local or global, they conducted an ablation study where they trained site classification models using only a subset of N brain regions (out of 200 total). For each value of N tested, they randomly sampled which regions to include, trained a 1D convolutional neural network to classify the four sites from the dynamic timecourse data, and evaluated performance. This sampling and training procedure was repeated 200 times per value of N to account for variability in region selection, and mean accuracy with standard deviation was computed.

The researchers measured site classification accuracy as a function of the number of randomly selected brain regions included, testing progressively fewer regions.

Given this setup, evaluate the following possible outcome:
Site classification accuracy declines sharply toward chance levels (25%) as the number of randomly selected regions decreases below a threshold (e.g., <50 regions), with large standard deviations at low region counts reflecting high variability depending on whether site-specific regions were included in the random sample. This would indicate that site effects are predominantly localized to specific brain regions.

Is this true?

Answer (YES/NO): NO